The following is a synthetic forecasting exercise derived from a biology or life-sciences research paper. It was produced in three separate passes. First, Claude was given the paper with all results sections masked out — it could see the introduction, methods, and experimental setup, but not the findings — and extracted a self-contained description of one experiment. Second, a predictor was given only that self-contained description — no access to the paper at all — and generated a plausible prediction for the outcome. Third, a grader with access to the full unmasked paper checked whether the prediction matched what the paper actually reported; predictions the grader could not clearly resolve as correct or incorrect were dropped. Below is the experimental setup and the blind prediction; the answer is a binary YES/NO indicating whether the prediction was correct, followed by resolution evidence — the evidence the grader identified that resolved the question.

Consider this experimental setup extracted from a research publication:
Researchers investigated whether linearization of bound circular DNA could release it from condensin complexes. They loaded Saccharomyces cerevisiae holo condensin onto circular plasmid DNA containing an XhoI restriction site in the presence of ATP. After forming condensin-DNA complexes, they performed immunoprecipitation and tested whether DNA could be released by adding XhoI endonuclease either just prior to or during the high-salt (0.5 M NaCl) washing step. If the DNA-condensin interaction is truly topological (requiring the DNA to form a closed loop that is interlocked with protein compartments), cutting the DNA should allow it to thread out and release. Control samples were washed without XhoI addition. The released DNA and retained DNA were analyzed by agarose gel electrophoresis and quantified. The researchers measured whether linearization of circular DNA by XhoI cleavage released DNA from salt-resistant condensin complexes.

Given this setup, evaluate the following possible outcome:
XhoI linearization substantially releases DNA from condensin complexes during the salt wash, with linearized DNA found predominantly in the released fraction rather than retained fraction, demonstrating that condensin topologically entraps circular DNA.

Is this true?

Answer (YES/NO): YES